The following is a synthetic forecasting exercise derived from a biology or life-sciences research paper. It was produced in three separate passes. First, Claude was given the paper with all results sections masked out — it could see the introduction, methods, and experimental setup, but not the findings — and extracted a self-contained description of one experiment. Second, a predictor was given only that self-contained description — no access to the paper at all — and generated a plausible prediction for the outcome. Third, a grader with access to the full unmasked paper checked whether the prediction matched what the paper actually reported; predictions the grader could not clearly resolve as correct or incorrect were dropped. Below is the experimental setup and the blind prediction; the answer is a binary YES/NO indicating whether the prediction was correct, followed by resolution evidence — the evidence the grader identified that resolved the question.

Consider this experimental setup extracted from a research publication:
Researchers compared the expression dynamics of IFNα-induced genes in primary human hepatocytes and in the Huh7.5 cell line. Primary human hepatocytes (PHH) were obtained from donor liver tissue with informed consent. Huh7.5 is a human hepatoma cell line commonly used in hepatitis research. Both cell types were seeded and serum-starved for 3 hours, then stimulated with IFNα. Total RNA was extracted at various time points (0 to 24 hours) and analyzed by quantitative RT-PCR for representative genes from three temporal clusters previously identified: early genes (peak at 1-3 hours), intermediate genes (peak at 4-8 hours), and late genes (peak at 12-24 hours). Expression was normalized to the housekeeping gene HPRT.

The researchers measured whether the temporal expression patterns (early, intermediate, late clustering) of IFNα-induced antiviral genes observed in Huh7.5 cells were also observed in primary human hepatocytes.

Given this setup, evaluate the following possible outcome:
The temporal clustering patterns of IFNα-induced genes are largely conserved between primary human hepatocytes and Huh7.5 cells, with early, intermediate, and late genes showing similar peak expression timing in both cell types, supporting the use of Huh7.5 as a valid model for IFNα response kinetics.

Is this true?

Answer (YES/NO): YES